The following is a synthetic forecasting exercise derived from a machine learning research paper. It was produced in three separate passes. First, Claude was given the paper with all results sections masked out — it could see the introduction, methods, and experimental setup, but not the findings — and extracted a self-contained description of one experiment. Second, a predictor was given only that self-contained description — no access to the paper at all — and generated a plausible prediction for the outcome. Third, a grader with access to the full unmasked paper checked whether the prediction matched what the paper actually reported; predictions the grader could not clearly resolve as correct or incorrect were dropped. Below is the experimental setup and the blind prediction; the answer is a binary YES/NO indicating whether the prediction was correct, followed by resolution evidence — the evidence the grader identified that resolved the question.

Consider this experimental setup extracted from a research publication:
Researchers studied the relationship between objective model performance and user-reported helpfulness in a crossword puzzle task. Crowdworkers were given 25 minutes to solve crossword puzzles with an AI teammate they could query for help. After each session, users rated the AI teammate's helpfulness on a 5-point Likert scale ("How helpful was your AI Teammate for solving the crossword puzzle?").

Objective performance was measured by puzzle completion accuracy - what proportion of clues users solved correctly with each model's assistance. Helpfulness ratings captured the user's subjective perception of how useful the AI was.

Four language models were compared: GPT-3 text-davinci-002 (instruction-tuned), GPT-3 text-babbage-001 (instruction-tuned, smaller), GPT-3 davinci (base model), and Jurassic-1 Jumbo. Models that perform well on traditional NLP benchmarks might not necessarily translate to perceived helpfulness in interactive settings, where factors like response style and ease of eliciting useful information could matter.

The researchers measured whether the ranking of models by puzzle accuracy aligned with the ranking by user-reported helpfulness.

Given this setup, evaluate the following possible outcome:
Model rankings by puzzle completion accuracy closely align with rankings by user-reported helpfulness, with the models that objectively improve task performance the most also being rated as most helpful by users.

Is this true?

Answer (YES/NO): NO